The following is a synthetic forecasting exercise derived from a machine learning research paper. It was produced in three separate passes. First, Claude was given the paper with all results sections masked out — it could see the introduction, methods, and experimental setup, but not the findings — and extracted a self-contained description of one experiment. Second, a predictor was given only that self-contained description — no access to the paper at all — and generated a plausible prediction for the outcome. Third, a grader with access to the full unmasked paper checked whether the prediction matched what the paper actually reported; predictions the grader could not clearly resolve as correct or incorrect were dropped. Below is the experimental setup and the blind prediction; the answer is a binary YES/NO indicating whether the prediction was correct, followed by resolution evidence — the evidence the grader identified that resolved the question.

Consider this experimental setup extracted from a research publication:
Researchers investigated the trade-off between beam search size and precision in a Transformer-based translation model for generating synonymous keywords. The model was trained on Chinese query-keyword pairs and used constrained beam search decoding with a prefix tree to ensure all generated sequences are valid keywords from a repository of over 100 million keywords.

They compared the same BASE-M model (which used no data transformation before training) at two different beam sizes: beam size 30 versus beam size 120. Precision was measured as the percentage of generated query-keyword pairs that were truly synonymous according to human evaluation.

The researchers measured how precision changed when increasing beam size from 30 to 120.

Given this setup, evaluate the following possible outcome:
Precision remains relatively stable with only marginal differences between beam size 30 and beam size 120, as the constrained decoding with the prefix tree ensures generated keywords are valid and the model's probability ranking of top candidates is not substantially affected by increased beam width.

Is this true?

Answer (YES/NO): NO